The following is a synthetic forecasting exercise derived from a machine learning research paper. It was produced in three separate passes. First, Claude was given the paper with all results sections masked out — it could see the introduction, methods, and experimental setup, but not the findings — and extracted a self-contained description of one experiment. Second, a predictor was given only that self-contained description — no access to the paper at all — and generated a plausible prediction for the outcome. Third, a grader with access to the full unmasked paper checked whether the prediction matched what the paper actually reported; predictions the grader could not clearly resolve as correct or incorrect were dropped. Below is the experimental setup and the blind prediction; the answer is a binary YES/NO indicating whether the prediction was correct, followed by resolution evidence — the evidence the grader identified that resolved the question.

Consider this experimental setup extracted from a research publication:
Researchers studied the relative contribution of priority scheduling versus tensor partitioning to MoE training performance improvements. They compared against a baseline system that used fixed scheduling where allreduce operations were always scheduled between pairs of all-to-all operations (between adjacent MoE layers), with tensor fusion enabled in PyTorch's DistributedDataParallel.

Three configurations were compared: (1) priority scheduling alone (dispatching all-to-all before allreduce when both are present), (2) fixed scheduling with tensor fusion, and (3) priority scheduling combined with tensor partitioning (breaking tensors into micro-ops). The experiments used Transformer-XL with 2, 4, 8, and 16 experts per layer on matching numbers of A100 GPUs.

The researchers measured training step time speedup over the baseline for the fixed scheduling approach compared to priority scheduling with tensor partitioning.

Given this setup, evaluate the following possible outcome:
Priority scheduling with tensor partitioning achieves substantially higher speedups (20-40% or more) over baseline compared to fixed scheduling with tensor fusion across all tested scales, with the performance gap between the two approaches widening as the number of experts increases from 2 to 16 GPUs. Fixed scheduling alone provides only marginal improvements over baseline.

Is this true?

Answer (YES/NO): NO